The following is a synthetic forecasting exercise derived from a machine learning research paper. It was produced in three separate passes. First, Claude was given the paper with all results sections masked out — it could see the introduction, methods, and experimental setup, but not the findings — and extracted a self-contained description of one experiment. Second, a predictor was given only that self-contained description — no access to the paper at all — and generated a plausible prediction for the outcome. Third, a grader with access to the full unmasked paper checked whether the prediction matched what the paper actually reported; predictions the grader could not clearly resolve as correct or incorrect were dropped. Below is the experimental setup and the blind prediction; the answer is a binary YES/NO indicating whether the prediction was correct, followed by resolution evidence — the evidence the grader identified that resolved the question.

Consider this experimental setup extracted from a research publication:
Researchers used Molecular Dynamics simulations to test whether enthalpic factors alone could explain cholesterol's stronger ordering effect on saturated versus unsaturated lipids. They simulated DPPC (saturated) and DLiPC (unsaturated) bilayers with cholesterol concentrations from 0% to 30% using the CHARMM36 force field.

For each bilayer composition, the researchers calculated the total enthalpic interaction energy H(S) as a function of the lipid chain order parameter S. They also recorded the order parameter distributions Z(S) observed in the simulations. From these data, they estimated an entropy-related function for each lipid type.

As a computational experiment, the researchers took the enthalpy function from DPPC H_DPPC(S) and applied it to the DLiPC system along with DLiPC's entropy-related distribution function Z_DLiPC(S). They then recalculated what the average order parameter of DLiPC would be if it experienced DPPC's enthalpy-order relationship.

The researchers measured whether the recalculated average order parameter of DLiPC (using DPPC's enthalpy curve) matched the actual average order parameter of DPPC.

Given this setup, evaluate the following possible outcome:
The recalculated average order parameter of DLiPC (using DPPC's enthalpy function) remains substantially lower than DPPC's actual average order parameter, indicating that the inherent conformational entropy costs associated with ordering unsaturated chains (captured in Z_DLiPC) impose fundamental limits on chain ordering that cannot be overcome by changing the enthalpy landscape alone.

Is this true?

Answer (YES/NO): YES